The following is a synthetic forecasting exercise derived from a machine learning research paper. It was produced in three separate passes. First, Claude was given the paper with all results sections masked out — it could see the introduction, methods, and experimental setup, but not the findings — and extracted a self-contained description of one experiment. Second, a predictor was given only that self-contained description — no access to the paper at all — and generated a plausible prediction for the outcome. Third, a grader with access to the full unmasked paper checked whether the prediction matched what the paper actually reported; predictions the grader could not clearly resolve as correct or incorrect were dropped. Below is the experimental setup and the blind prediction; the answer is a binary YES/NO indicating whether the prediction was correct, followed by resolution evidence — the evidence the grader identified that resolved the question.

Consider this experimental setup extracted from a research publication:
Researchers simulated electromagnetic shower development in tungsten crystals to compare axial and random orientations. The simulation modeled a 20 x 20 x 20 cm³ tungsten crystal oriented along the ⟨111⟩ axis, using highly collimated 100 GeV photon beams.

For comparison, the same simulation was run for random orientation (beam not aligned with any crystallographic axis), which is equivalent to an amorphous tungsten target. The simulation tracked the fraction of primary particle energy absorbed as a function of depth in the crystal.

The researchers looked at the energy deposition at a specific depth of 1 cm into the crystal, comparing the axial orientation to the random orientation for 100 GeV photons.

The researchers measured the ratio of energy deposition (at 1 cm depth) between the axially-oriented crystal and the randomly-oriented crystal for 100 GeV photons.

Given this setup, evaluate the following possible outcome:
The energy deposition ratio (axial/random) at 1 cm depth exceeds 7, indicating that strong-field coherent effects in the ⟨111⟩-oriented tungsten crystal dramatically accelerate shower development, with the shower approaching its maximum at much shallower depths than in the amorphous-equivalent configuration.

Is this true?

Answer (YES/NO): NO